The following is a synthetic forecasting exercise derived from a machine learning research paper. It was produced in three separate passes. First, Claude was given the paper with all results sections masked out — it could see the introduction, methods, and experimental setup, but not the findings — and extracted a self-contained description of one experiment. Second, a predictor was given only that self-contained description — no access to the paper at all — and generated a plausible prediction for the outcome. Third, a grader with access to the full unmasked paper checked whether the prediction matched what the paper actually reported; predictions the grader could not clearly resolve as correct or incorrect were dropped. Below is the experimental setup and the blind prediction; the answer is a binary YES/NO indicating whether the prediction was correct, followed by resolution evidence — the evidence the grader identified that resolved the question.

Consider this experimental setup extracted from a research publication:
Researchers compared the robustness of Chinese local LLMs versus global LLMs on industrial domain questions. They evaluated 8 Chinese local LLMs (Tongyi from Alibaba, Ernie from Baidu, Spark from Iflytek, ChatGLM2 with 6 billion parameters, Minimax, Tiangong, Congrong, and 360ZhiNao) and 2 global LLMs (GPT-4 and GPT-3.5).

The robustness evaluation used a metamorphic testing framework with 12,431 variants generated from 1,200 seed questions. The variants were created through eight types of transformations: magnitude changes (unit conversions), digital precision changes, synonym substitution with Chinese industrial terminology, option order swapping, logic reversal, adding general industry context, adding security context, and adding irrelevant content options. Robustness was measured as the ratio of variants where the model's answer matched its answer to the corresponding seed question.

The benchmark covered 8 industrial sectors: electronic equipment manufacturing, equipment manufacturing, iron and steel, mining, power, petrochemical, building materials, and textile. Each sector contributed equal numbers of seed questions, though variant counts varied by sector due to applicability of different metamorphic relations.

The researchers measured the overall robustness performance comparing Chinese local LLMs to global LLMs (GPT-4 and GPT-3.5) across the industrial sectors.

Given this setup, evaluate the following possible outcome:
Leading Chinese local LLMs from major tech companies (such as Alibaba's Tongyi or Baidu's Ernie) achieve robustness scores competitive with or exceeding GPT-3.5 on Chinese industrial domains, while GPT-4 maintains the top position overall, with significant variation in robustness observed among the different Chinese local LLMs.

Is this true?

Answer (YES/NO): NO